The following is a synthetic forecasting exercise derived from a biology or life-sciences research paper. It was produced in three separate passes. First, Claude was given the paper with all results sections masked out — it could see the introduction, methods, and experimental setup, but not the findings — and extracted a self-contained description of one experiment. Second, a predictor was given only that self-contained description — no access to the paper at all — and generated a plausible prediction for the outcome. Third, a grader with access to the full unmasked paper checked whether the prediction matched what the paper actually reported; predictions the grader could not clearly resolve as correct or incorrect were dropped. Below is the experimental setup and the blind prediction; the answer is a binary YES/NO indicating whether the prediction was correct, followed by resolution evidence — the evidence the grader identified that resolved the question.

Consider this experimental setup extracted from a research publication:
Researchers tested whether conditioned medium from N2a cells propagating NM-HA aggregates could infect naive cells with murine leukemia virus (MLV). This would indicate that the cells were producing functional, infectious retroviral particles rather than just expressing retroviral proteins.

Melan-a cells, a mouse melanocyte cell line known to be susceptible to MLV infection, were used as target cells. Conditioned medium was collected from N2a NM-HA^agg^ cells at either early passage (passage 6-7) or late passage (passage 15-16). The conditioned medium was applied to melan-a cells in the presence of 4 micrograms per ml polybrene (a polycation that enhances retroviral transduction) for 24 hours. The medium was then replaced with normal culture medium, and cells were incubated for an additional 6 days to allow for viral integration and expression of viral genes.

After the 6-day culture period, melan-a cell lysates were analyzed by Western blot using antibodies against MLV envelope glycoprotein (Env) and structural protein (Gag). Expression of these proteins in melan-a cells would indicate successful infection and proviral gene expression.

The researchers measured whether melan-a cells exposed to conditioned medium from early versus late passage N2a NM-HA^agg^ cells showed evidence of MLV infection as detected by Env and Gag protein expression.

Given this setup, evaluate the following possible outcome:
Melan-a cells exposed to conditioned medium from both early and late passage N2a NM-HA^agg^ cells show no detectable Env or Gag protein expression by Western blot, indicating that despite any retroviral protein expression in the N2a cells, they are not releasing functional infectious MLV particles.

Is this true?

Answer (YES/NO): NO